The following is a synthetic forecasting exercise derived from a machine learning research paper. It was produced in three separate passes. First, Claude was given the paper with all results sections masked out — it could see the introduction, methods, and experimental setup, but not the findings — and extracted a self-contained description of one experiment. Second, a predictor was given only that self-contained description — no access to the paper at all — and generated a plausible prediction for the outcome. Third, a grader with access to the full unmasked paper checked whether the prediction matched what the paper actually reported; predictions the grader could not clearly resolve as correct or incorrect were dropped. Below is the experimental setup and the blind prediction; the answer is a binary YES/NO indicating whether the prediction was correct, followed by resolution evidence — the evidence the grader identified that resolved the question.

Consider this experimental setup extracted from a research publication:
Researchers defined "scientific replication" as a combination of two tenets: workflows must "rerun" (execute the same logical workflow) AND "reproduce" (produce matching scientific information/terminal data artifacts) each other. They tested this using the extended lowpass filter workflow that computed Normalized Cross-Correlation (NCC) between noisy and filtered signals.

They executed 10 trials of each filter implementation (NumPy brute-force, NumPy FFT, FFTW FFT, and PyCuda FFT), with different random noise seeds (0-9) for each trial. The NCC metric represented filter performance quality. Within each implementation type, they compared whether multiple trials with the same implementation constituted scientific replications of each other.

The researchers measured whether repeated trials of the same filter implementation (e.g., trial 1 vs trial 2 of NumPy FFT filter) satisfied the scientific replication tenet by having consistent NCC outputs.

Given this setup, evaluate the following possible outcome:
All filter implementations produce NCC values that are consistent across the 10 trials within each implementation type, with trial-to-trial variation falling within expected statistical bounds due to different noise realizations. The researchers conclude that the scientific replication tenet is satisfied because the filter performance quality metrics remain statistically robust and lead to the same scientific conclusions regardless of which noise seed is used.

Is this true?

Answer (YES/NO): NO